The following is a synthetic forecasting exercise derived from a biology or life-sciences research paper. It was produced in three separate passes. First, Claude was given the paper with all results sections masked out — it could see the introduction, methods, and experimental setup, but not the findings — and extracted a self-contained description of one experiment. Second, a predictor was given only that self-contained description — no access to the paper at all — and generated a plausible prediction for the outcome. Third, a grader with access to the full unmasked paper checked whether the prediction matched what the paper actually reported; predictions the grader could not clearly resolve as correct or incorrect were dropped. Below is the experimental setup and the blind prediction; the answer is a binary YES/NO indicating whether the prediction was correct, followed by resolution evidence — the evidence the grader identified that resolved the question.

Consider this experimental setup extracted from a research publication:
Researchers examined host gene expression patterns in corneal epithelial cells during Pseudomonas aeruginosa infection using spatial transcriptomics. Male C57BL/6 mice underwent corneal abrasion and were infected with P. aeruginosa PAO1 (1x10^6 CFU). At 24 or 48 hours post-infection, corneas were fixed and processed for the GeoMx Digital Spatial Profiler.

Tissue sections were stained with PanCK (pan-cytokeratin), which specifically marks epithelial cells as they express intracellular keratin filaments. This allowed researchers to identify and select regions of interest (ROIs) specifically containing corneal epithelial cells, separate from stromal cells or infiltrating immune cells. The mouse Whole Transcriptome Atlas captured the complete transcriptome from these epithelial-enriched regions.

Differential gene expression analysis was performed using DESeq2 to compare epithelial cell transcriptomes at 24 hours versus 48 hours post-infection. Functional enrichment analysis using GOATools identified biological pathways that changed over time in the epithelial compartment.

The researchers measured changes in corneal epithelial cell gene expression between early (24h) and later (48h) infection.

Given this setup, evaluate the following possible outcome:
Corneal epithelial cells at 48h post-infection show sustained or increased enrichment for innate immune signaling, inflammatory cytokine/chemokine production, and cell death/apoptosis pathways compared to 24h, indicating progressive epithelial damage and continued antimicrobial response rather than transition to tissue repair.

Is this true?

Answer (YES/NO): NO